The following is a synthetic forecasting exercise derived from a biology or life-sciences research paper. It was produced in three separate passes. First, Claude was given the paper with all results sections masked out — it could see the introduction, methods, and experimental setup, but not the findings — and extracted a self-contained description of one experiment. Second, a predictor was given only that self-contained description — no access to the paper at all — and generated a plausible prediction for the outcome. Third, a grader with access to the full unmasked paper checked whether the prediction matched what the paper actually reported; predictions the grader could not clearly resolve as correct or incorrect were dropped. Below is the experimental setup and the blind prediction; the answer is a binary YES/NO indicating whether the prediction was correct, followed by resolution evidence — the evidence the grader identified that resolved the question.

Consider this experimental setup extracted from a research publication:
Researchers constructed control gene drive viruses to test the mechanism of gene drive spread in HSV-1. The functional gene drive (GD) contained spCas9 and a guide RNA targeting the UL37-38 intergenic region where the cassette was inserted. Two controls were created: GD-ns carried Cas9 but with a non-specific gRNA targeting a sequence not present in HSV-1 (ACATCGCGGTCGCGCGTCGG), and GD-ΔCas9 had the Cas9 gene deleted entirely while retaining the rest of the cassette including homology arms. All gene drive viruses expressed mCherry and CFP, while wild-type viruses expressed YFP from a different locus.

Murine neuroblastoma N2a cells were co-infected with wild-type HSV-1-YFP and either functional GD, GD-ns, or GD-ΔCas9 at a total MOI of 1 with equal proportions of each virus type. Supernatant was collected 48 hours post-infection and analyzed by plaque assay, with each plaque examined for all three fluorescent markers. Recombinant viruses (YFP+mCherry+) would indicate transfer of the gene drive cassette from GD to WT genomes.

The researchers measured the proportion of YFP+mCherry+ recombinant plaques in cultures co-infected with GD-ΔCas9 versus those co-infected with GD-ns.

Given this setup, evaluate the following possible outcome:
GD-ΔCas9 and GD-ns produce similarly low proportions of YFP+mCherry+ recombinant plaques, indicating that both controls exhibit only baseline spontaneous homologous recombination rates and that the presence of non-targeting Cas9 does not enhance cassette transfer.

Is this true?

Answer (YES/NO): YES